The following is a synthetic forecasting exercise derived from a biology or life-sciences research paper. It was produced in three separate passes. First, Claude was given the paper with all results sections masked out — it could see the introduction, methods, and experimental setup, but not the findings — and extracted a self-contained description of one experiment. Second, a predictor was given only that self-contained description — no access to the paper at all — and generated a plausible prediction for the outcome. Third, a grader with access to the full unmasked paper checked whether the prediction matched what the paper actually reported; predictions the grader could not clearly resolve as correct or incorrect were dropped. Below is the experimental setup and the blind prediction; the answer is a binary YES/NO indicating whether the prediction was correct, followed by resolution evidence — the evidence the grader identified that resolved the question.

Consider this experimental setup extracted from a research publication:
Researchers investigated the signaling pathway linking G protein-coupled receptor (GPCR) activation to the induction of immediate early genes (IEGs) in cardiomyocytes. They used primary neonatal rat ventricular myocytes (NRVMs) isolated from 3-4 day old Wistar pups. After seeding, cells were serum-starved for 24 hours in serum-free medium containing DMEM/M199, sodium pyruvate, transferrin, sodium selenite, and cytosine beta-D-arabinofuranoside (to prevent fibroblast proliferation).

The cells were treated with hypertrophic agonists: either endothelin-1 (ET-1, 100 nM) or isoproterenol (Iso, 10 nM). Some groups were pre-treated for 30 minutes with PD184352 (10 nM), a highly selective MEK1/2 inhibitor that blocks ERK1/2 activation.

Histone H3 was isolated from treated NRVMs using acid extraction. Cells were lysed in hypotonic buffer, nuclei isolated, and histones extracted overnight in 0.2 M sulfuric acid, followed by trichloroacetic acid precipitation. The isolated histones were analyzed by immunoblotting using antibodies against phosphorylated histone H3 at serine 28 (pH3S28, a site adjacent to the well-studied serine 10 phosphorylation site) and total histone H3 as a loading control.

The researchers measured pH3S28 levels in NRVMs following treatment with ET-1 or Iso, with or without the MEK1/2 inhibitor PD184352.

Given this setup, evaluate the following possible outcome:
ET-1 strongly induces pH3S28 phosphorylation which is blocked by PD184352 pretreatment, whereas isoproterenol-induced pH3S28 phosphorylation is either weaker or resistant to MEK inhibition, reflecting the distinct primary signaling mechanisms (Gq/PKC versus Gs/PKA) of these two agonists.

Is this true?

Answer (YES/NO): NO